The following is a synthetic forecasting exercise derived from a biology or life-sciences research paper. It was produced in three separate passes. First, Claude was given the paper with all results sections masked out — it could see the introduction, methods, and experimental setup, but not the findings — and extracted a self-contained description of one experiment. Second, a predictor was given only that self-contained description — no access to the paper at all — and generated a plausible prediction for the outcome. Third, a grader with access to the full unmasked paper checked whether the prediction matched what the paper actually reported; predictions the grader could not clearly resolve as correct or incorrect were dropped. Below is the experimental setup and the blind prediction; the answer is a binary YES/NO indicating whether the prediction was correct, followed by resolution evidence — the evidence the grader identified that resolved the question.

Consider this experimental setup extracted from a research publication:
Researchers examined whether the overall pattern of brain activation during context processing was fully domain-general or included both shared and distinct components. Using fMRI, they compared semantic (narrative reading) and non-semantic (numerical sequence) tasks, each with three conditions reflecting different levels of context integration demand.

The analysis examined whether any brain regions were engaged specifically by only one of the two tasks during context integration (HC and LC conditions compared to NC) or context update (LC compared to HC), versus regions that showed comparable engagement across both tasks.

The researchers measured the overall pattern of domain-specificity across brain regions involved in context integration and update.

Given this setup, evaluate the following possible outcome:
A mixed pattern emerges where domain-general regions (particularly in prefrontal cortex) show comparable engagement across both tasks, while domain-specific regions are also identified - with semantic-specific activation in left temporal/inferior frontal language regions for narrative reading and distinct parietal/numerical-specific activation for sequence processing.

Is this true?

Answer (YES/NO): NO